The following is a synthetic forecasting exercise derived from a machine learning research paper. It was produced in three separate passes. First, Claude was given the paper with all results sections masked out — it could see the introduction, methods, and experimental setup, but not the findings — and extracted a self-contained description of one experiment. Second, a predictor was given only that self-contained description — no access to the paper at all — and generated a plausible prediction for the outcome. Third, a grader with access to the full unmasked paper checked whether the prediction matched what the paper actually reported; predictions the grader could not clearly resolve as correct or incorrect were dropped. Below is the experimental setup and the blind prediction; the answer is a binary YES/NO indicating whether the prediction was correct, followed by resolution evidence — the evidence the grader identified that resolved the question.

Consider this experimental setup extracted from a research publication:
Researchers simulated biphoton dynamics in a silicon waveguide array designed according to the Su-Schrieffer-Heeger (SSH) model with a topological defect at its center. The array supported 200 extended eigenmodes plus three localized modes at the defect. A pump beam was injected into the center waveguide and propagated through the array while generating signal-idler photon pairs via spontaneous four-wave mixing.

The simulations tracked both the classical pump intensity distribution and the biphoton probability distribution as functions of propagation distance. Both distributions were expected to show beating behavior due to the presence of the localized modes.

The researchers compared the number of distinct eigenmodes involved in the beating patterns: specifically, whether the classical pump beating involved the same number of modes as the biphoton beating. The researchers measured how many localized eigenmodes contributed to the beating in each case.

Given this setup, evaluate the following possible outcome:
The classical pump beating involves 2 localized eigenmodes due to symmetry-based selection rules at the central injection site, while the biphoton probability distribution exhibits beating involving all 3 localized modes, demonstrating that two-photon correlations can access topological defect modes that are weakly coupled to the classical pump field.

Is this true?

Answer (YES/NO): YES